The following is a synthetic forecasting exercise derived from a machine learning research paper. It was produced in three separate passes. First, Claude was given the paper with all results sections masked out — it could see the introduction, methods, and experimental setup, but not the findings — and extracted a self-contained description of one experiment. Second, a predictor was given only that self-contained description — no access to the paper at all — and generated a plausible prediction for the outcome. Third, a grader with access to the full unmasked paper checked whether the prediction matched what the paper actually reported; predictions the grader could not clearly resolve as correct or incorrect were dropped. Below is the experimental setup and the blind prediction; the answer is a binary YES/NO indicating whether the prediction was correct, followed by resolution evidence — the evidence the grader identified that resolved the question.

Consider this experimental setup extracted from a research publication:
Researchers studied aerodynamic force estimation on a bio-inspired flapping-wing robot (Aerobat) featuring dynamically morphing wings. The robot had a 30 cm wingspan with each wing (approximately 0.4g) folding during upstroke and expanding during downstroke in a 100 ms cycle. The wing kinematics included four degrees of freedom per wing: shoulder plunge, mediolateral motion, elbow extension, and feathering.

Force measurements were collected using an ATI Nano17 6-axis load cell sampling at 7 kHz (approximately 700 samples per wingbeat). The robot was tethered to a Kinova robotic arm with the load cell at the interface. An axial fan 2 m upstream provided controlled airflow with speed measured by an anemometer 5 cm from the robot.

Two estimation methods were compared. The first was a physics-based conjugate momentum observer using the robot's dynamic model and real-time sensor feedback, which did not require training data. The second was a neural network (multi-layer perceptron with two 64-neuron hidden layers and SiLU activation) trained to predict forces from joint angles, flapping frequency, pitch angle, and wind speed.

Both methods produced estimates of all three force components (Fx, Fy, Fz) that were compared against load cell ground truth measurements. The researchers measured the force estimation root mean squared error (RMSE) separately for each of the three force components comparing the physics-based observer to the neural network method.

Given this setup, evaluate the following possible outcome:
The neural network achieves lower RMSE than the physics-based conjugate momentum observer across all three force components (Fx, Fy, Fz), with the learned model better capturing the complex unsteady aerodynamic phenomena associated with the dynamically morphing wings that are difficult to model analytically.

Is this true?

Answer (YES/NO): YES